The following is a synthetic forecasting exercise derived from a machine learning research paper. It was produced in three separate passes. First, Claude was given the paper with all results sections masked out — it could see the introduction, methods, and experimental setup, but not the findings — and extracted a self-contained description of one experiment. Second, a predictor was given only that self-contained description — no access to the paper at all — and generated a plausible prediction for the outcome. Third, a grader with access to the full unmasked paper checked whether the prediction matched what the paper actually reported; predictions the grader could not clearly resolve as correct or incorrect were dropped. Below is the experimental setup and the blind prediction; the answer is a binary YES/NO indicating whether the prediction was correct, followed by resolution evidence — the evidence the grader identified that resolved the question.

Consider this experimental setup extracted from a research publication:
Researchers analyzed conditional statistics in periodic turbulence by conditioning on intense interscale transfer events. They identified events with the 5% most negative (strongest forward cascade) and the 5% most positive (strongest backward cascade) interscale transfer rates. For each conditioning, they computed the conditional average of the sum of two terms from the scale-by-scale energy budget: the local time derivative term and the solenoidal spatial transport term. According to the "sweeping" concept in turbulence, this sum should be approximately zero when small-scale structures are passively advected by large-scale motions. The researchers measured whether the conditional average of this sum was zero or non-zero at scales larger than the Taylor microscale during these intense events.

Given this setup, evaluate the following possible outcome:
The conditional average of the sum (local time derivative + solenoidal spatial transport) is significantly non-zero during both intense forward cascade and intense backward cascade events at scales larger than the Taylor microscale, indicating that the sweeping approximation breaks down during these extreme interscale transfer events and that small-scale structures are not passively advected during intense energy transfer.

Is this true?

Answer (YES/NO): YES